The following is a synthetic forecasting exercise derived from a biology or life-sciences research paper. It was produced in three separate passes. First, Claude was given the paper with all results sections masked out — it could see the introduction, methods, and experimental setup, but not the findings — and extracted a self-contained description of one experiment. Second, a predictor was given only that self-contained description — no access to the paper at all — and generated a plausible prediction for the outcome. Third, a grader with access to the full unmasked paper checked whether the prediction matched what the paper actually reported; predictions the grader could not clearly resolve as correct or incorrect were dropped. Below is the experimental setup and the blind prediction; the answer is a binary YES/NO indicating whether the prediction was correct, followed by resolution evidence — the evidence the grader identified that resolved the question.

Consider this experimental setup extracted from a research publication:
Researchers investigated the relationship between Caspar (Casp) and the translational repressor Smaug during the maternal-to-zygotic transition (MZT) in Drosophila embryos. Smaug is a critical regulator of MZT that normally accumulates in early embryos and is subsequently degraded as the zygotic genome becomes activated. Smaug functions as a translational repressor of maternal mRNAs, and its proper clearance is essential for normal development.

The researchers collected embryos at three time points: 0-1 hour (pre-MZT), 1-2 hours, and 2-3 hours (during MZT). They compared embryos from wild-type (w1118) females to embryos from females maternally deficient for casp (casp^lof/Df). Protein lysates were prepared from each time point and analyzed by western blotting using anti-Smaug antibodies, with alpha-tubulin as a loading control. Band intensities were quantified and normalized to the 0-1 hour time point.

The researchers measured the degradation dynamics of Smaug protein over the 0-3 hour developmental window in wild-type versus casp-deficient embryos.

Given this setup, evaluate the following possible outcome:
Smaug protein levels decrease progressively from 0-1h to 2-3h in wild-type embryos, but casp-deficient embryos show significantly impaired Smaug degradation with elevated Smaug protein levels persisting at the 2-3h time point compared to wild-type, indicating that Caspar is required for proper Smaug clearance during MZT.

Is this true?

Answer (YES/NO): NO